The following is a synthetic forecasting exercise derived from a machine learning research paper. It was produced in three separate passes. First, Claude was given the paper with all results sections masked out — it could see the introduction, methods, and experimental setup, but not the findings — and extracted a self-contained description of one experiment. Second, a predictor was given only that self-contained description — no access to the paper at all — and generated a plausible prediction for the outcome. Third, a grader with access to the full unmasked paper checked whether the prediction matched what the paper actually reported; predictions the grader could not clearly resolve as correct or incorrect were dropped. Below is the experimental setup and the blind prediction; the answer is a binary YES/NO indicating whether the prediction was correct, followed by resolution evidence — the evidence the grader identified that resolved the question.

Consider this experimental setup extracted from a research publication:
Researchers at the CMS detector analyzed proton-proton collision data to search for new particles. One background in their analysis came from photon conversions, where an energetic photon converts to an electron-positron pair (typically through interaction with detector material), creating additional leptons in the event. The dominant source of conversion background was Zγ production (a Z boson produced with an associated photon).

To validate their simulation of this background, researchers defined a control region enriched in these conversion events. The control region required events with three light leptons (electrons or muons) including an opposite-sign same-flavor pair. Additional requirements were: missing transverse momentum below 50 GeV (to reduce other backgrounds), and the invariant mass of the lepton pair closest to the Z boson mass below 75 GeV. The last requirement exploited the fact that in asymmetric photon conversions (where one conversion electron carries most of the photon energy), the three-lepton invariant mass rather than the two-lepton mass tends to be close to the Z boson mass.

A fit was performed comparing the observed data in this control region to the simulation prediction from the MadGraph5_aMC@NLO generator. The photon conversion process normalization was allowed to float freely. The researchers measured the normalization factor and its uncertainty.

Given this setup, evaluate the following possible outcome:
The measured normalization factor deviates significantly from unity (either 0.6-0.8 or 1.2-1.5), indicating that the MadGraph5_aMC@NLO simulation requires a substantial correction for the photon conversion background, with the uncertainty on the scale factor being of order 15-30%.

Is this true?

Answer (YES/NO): NO